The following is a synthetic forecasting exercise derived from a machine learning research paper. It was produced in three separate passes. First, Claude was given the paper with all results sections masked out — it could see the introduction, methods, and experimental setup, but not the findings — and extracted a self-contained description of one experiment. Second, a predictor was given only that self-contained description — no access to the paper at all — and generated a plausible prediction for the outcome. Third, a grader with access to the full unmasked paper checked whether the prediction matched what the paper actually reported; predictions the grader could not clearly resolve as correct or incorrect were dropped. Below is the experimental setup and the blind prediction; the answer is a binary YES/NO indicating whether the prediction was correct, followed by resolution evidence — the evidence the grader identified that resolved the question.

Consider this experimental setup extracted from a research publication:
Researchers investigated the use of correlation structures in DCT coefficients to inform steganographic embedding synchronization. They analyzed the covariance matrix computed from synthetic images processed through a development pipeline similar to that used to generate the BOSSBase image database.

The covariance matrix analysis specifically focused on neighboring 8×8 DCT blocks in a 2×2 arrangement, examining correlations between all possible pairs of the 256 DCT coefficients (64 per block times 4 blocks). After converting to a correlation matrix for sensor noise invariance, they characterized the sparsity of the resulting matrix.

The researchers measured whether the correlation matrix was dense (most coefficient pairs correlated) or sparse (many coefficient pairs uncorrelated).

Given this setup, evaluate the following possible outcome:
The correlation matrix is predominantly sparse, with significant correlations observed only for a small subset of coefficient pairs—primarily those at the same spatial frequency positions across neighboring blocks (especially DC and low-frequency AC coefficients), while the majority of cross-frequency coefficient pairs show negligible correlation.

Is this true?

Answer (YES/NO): NO